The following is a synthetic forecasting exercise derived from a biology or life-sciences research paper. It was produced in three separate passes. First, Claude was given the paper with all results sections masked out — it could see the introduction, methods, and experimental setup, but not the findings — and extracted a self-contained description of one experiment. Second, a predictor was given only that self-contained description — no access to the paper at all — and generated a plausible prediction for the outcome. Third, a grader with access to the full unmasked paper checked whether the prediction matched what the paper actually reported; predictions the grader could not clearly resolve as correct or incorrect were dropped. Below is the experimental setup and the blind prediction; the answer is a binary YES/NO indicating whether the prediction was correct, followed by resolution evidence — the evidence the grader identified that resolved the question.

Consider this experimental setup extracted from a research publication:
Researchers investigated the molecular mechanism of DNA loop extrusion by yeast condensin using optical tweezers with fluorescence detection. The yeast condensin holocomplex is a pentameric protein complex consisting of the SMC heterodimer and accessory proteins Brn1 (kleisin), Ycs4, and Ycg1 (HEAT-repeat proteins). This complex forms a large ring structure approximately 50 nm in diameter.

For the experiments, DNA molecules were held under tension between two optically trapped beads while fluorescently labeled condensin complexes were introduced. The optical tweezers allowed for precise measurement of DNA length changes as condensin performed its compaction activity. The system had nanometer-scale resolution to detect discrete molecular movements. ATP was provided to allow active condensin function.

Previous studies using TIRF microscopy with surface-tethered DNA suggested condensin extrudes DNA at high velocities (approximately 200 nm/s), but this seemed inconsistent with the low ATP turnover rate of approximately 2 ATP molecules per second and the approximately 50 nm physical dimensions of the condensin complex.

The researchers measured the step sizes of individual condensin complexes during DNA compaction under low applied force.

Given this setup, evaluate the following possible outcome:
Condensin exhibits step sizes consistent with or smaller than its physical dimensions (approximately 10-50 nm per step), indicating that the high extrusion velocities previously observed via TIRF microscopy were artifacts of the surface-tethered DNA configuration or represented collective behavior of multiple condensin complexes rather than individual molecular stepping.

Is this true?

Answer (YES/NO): YES